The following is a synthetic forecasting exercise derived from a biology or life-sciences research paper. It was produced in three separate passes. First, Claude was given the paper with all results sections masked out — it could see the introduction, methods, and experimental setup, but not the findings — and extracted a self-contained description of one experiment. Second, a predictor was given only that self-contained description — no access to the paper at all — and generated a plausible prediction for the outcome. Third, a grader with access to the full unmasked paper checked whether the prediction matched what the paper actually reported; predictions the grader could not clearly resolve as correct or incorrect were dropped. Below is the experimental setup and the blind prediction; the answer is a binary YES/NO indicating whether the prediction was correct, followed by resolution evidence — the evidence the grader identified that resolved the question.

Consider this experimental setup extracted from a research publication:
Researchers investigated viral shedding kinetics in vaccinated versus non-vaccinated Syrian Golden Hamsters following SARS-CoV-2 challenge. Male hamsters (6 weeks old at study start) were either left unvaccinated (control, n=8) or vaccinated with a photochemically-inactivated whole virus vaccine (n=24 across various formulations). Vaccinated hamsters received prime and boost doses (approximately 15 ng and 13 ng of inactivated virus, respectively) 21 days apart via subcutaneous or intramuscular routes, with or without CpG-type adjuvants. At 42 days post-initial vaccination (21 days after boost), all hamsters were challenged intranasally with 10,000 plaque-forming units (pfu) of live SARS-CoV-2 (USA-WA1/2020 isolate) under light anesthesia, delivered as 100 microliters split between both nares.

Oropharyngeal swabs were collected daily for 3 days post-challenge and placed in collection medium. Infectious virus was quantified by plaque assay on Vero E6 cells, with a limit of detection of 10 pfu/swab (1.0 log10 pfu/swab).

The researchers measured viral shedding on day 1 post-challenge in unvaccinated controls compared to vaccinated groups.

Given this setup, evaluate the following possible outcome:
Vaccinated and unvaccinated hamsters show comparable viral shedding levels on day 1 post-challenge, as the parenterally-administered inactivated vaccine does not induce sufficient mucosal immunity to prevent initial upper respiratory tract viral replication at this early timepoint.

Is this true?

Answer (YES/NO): YES